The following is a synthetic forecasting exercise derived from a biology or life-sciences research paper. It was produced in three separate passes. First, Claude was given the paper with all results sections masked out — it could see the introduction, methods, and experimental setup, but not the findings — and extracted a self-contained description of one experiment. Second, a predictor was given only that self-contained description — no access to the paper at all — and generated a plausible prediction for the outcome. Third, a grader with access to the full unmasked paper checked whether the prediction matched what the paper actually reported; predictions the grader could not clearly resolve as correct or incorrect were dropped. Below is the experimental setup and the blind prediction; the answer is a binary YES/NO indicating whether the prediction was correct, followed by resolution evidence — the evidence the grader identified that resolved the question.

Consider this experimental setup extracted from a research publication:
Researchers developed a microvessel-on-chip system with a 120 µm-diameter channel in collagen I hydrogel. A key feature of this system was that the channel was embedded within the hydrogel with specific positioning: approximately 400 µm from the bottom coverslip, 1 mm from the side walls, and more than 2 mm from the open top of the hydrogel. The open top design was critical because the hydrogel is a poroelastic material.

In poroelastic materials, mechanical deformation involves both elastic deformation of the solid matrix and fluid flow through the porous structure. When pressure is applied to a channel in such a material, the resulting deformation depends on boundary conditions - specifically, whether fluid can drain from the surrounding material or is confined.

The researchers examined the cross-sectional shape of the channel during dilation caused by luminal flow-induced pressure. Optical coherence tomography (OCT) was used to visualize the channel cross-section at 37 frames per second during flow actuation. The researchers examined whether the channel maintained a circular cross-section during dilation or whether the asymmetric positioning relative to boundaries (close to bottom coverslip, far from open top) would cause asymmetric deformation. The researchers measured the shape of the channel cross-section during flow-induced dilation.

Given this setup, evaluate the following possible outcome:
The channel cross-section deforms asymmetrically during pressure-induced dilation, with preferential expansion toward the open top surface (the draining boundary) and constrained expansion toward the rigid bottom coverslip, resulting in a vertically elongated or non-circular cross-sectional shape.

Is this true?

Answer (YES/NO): NO